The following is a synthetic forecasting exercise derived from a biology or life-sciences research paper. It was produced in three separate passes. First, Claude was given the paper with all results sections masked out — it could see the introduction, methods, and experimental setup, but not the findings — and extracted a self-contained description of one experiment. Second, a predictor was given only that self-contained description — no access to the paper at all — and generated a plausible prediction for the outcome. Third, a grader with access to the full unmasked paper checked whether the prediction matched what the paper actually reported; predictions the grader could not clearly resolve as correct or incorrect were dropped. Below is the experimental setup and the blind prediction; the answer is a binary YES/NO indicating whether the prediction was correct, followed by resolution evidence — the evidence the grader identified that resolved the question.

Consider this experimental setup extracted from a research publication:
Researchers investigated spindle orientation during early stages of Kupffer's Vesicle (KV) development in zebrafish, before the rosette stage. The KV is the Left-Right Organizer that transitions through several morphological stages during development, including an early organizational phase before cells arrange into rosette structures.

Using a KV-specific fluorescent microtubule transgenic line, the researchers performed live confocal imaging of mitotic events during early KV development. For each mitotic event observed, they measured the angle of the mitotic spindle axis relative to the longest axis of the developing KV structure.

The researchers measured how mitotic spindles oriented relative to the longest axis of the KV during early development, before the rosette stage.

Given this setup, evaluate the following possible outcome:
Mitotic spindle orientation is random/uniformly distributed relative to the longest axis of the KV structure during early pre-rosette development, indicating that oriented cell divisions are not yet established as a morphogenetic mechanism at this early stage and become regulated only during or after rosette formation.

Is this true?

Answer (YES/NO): NO